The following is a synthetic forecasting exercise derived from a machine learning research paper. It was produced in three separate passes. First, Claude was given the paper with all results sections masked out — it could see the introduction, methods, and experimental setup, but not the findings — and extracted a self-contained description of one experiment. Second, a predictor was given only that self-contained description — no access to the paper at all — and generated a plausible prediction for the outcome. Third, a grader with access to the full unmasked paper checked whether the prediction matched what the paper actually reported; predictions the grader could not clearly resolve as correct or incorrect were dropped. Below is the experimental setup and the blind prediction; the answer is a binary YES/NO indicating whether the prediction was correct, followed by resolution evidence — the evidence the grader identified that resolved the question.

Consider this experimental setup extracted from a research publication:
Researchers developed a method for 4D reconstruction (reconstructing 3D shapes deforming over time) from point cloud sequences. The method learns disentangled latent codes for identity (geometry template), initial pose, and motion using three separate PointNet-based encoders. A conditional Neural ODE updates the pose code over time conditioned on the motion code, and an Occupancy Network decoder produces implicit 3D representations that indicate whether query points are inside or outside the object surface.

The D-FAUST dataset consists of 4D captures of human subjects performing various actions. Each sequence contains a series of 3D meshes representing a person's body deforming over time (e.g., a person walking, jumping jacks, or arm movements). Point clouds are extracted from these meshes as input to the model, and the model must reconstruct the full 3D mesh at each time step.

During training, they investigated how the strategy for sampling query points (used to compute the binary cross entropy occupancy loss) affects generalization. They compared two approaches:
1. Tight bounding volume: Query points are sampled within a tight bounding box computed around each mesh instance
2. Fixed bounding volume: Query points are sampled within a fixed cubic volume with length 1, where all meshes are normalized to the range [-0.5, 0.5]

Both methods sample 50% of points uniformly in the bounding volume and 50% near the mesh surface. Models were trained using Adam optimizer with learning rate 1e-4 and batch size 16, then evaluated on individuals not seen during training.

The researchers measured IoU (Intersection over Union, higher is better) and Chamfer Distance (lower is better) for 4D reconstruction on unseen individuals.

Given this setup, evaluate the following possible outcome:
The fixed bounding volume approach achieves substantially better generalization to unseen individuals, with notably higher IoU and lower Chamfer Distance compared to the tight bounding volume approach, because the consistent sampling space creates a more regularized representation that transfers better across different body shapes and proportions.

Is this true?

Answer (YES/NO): NO